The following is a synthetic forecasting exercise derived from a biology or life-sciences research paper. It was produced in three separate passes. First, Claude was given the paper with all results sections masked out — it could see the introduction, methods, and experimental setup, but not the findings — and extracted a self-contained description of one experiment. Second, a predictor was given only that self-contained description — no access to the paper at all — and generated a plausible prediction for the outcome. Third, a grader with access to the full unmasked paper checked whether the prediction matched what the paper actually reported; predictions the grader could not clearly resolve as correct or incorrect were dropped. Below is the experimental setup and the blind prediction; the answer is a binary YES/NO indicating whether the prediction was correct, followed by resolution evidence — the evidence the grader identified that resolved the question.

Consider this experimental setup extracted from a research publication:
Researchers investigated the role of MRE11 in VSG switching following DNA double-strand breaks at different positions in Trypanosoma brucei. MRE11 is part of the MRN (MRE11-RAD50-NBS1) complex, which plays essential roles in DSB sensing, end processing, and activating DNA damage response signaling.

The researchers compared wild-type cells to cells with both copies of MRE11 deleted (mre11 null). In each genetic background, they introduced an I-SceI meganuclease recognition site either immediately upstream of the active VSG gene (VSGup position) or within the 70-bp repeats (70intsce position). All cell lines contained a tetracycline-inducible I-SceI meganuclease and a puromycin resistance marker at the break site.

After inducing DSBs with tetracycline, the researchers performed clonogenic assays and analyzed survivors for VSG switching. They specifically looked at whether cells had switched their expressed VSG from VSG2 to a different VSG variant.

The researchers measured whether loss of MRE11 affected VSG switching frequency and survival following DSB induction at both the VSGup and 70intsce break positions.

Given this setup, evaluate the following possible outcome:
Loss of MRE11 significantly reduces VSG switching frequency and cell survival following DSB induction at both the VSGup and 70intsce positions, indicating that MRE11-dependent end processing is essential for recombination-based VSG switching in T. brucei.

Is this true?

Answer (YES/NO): NO